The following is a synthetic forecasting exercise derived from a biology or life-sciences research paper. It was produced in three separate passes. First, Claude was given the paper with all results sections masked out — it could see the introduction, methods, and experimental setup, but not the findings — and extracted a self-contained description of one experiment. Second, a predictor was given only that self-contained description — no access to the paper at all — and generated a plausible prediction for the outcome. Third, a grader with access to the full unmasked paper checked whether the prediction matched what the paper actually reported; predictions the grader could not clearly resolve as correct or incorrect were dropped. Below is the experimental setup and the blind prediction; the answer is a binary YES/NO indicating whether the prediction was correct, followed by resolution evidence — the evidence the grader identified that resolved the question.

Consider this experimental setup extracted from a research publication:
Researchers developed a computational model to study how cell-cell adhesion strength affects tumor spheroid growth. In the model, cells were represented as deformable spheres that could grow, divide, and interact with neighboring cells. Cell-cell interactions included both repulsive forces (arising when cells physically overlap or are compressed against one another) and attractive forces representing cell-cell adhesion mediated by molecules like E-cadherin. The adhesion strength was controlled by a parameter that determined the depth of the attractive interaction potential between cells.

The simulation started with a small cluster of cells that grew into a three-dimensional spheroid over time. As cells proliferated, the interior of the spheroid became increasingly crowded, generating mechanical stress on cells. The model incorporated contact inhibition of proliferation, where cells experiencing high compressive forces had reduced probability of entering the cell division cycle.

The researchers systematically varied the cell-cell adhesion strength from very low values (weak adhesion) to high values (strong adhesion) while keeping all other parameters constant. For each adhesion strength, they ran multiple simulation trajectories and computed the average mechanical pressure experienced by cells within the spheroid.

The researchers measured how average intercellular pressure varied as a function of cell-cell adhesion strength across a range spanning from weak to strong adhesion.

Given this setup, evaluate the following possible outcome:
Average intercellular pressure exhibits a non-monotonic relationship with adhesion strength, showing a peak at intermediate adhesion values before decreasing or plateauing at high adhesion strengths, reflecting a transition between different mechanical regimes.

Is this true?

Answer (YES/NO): NO